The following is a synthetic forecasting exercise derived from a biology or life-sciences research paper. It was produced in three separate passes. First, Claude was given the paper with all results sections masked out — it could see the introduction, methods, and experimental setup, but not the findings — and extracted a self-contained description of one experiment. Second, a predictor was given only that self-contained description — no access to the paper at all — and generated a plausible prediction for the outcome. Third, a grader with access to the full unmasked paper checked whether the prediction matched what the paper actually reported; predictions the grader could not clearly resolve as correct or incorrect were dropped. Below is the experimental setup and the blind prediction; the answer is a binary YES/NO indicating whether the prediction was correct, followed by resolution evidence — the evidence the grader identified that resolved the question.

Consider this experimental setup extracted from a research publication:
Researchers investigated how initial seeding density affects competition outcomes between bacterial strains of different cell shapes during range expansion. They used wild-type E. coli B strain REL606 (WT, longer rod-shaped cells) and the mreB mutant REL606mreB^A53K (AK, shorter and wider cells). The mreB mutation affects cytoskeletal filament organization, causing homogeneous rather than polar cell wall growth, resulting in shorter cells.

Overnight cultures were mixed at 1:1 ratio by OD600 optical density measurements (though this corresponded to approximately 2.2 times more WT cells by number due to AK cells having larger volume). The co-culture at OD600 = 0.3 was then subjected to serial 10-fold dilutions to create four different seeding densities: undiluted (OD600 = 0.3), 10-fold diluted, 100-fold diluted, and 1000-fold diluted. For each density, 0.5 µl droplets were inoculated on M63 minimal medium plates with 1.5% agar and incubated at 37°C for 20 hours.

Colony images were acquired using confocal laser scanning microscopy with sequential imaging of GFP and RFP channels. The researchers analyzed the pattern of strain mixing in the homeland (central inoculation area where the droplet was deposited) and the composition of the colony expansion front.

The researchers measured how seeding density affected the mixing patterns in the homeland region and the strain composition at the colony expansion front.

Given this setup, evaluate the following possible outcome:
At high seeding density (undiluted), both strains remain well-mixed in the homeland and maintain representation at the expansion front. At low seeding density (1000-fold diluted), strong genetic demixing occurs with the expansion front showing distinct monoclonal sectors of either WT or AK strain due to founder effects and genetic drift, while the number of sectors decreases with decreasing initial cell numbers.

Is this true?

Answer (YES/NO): NO